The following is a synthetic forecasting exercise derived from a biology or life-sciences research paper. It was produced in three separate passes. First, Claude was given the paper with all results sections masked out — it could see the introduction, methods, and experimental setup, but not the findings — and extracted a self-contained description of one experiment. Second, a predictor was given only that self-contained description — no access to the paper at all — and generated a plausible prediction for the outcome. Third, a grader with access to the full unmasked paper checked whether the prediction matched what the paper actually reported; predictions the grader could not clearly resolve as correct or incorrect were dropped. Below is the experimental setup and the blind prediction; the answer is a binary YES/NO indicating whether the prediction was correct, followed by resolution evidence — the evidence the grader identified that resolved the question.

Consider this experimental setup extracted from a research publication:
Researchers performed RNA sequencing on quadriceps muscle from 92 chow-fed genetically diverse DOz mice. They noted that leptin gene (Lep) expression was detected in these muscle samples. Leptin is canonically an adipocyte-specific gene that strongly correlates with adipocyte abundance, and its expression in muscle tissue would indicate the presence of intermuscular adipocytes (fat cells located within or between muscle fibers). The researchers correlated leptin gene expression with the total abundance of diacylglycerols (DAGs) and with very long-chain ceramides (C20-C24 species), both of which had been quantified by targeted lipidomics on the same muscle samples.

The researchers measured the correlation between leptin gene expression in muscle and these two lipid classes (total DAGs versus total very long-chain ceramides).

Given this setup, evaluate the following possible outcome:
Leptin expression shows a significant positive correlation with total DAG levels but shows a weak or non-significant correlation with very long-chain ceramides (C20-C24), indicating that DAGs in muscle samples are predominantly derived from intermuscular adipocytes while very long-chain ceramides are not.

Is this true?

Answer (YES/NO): YES